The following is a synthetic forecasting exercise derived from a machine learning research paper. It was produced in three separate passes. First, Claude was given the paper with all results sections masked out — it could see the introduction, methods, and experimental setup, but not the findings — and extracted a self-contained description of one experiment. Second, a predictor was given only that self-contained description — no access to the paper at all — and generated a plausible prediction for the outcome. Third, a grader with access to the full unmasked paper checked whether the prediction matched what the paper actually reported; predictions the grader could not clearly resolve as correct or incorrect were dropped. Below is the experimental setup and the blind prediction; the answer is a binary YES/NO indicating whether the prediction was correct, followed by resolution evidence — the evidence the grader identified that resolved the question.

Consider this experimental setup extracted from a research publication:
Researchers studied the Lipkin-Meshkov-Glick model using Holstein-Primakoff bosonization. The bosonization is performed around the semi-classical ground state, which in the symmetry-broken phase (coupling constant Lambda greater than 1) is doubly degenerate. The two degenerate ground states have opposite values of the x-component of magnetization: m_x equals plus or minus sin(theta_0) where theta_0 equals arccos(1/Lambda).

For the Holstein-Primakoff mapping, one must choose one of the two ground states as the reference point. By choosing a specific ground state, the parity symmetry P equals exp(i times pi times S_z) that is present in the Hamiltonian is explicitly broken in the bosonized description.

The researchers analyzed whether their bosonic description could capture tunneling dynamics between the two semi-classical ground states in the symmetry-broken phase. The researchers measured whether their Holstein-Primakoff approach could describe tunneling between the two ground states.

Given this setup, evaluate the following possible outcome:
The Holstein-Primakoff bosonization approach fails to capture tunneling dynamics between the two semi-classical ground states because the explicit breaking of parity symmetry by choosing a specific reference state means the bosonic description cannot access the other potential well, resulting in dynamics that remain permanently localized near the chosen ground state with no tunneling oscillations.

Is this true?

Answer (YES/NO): YES